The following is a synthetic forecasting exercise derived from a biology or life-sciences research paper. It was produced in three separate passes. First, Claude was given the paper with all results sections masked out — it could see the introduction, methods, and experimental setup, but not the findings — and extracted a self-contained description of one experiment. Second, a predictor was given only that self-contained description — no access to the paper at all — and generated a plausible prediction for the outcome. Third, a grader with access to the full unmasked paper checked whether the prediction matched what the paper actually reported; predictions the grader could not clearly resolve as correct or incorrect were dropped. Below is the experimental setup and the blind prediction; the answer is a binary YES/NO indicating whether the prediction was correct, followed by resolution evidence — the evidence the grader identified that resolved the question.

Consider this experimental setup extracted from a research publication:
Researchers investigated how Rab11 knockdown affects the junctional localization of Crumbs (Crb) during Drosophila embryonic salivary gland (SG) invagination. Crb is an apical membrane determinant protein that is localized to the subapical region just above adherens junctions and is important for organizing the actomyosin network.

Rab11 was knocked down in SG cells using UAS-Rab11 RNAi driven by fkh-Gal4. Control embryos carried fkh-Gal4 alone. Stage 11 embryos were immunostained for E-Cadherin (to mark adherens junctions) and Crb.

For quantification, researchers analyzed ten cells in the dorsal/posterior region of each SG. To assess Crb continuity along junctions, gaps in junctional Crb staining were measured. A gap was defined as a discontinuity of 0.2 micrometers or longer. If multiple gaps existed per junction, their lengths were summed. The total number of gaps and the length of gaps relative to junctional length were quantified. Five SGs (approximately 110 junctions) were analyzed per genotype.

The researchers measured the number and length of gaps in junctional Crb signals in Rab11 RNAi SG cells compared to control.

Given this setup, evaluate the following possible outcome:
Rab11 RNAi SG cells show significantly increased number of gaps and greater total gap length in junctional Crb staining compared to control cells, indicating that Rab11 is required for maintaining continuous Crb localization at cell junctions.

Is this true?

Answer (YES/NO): NO